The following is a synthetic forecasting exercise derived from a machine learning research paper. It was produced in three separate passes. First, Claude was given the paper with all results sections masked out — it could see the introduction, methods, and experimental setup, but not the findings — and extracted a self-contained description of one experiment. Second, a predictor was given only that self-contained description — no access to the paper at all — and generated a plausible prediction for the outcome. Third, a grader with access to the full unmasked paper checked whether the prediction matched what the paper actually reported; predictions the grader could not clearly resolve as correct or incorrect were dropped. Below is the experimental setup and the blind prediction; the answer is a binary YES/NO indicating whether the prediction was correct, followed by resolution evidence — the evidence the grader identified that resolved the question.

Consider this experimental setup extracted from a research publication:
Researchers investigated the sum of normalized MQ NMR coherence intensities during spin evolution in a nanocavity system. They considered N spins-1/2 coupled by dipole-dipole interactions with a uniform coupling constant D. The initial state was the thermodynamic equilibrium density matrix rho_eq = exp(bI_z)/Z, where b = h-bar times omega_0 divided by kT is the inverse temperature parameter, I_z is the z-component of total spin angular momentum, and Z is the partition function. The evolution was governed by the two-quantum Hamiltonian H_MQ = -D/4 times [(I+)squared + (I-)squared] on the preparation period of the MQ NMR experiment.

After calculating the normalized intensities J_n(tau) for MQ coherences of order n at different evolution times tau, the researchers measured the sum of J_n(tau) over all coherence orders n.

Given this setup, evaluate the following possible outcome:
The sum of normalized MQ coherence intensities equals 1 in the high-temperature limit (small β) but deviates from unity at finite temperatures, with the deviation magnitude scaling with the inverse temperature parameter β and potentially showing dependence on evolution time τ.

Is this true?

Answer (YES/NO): NO